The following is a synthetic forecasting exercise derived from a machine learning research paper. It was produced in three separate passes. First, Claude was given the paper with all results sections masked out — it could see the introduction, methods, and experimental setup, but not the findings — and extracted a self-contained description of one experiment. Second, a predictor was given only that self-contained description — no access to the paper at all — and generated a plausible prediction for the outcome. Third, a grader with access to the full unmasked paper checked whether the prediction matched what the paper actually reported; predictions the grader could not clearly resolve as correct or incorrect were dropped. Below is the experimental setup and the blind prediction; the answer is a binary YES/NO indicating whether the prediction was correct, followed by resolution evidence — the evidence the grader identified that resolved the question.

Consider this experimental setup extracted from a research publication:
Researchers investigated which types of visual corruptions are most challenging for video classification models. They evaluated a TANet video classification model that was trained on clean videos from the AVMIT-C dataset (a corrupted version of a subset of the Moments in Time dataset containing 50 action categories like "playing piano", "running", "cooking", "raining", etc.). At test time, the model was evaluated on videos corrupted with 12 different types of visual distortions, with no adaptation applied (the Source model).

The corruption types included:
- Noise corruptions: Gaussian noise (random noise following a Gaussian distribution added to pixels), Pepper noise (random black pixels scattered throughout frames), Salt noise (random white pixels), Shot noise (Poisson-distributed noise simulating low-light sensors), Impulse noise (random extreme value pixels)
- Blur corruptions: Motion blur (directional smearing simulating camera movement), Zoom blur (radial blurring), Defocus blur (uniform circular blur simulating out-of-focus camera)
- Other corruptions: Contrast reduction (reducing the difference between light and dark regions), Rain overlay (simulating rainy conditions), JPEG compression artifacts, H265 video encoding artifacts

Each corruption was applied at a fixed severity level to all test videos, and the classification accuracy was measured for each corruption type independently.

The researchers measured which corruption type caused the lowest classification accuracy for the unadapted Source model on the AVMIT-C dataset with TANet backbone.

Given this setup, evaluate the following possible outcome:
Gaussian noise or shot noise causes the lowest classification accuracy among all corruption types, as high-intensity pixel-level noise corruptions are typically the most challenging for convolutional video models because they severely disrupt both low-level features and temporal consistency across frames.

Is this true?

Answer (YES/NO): NO